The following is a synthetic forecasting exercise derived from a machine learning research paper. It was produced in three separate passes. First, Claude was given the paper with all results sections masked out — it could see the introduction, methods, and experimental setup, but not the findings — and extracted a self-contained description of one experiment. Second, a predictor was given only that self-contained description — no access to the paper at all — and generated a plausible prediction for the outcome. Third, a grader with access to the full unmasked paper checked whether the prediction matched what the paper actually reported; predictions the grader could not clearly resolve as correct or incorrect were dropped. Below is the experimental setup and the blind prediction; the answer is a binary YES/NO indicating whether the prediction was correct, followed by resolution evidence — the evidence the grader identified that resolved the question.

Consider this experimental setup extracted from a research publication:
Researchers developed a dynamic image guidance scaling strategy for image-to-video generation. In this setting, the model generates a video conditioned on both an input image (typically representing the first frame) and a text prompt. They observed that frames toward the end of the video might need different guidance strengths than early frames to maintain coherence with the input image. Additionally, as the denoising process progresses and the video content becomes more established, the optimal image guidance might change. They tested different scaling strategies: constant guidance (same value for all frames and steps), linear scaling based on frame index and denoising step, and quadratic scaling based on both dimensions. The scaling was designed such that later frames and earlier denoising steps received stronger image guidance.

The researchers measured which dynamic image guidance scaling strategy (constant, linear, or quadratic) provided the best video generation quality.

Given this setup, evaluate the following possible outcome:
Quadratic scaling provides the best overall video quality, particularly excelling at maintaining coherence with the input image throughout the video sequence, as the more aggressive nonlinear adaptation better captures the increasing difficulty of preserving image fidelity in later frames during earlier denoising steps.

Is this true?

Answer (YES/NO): NO